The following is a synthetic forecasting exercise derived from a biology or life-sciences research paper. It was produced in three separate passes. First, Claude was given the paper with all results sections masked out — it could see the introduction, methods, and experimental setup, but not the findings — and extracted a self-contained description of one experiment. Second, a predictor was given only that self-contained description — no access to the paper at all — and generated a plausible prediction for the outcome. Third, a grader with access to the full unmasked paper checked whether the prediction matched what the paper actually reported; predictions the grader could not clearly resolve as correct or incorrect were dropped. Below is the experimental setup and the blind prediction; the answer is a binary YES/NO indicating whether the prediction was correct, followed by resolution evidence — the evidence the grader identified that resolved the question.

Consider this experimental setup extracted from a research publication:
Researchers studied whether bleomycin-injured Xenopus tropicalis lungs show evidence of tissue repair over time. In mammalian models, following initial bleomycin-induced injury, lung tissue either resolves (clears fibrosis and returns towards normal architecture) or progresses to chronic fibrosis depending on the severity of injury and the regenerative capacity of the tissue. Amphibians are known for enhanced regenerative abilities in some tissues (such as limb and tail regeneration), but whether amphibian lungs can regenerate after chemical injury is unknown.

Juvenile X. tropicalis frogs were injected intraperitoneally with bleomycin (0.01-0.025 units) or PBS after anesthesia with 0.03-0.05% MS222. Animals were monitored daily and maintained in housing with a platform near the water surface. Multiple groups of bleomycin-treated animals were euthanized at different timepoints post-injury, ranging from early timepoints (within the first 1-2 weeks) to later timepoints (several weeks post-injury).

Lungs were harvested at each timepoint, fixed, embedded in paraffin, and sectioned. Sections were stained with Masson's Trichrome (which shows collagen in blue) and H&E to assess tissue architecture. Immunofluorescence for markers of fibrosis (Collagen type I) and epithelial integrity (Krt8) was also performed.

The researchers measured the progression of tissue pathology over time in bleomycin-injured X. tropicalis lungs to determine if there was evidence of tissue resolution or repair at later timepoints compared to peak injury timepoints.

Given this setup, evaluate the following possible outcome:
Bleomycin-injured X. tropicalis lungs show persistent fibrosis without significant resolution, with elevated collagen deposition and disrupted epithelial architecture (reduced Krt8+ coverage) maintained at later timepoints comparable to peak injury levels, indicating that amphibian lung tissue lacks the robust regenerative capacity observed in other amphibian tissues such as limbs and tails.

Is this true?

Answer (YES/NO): NO